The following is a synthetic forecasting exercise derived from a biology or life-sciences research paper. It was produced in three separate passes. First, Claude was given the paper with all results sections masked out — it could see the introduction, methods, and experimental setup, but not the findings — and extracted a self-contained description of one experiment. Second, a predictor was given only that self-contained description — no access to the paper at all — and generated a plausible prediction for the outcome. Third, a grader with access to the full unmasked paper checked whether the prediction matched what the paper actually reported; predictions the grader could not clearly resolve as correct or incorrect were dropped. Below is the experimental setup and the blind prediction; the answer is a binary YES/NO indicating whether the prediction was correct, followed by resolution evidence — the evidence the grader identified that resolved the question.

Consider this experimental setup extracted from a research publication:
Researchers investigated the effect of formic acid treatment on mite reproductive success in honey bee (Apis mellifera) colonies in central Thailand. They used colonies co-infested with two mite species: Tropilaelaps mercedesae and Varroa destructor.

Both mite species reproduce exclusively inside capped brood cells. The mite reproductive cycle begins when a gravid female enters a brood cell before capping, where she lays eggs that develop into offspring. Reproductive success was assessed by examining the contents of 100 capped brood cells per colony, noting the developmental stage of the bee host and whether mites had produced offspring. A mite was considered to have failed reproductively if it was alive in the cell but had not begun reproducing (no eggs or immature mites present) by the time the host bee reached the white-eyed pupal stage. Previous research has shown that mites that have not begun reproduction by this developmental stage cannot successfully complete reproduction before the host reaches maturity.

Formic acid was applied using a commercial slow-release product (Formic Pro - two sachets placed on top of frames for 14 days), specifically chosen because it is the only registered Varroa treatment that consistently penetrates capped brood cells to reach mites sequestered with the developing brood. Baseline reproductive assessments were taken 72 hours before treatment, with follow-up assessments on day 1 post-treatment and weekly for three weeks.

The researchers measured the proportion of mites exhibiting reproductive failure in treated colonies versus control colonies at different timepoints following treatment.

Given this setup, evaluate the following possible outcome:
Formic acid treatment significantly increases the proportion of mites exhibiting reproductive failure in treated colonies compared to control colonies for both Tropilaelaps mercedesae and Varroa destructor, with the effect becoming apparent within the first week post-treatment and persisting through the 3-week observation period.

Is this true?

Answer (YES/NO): NO